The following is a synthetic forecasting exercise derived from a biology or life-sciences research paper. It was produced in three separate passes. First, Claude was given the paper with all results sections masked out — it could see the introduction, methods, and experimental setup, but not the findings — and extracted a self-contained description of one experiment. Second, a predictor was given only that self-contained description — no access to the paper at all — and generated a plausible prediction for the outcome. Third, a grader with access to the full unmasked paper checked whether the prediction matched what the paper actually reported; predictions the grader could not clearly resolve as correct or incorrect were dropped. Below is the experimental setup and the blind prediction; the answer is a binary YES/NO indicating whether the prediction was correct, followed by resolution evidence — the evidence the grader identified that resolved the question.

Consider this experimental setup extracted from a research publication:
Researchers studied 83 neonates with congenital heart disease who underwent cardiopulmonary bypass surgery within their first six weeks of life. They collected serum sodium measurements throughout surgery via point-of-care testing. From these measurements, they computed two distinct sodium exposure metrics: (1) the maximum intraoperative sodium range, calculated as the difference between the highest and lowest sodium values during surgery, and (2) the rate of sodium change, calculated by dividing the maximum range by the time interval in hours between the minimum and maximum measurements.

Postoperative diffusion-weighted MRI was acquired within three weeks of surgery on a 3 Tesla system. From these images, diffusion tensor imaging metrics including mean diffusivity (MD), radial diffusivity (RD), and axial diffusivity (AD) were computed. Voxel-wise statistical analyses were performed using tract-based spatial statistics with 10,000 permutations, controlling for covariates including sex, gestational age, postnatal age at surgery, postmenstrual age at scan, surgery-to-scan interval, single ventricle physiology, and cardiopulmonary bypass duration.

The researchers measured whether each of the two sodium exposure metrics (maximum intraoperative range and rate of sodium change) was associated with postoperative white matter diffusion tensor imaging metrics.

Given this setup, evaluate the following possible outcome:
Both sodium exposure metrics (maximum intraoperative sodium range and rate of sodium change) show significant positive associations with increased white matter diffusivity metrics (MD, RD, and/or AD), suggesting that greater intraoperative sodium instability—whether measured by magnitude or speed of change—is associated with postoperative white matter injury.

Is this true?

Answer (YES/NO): NO